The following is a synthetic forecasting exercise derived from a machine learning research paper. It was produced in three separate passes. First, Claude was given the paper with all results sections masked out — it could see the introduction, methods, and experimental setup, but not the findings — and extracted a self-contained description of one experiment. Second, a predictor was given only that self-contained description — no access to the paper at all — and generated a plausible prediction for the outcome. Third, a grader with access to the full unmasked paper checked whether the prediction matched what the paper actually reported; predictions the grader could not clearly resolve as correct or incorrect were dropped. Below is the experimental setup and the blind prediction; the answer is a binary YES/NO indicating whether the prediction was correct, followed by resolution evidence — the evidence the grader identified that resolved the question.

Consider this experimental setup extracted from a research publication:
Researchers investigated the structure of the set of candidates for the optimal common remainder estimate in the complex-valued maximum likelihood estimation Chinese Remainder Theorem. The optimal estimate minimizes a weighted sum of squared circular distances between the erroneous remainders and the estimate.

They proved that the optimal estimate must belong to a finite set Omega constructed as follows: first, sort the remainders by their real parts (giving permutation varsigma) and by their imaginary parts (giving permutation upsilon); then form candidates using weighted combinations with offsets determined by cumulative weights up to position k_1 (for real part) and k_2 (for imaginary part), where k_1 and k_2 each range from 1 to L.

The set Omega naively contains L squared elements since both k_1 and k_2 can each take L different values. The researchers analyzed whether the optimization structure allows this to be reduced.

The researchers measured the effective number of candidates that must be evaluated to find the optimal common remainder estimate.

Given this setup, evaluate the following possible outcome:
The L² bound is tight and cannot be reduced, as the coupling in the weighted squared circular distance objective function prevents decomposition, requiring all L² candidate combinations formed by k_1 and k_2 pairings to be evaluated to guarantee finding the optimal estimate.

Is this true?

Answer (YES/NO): NO